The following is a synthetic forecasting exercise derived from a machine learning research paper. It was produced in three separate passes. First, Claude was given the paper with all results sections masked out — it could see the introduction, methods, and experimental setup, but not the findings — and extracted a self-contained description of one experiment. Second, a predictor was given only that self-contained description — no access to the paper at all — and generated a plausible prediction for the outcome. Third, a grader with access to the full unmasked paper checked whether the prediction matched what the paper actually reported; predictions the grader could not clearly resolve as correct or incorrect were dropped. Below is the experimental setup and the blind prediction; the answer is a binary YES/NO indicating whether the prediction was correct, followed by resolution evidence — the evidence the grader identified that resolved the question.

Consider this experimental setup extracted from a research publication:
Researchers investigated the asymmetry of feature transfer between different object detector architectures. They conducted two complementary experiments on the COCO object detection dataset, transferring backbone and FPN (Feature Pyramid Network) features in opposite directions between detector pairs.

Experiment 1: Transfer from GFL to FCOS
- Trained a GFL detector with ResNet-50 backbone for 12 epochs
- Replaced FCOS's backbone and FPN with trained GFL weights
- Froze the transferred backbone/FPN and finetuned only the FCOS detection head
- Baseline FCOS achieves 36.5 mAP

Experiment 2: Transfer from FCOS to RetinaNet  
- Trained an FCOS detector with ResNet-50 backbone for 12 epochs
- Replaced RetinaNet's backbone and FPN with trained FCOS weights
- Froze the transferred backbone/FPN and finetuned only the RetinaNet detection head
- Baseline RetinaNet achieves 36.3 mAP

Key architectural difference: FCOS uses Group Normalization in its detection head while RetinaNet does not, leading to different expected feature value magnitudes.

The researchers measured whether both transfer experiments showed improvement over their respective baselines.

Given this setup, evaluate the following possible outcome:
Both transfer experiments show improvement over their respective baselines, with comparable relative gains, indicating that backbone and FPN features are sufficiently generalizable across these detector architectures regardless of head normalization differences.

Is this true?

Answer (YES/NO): NO